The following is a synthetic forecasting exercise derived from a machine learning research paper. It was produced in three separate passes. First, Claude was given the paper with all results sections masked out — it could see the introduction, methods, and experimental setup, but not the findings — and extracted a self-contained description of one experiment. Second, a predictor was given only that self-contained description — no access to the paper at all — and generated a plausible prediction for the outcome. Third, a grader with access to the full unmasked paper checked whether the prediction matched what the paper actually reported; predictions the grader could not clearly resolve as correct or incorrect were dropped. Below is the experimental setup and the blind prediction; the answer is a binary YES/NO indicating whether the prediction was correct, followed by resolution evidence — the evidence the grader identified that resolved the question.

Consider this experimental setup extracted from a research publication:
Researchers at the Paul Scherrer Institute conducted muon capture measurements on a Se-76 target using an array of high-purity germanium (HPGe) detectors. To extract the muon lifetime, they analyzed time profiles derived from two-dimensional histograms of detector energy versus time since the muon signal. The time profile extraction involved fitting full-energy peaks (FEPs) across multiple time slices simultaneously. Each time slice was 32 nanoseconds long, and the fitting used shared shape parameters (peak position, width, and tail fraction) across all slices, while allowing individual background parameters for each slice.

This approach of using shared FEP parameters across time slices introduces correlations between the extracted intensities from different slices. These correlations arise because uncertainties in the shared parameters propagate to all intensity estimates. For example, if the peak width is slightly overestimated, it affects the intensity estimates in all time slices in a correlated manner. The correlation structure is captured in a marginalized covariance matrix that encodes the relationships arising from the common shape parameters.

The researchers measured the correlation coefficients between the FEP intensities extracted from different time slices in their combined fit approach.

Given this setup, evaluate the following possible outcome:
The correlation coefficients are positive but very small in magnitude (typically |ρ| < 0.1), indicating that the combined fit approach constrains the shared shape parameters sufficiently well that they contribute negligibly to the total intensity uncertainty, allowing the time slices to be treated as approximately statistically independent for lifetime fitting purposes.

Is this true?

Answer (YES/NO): NO